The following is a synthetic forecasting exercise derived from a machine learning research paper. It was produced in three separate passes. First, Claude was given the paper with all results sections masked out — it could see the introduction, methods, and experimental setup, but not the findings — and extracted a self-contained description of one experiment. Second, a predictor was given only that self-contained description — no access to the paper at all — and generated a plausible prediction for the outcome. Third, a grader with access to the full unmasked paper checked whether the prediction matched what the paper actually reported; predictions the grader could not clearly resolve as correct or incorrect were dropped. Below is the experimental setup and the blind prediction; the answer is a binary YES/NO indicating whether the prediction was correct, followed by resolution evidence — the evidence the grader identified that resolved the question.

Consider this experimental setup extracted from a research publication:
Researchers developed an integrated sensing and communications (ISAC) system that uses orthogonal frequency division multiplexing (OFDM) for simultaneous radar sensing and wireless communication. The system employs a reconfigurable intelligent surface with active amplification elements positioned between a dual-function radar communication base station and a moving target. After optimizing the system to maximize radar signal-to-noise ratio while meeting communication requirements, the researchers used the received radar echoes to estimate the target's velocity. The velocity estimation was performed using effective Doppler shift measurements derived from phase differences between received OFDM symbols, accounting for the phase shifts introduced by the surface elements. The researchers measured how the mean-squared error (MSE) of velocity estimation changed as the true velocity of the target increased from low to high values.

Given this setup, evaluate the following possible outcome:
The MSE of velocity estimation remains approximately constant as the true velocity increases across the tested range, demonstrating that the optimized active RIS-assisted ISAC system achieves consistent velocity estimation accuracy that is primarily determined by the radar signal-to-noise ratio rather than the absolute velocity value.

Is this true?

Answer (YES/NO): NO